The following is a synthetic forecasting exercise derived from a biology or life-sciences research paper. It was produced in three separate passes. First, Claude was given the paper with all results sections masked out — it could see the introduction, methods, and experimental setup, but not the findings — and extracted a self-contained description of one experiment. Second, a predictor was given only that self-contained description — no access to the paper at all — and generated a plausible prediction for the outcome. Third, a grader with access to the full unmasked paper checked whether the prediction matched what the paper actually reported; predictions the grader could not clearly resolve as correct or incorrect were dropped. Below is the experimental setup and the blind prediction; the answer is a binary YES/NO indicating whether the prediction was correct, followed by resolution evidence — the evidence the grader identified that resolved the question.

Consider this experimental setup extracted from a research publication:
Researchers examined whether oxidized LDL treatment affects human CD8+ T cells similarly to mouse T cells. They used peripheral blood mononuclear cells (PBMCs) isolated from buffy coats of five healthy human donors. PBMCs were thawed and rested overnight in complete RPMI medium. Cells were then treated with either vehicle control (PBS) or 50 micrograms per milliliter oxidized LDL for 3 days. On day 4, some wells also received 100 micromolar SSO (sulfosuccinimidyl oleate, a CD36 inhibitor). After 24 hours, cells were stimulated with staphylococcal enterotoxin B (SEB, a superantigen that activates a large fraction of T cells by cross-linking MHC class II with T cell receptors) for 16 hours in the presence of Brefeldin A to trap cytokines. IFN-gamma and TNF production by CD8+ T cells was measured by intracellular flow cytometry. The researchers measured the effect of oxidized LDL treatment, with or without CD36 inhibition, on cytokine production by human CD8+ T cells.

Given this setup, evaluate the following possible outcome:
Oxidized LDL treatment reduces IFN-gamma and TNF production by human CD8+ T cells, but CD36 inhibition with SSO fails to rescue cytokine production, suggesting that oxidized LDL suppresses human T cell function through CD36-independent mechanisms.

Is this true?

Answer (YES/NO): NO